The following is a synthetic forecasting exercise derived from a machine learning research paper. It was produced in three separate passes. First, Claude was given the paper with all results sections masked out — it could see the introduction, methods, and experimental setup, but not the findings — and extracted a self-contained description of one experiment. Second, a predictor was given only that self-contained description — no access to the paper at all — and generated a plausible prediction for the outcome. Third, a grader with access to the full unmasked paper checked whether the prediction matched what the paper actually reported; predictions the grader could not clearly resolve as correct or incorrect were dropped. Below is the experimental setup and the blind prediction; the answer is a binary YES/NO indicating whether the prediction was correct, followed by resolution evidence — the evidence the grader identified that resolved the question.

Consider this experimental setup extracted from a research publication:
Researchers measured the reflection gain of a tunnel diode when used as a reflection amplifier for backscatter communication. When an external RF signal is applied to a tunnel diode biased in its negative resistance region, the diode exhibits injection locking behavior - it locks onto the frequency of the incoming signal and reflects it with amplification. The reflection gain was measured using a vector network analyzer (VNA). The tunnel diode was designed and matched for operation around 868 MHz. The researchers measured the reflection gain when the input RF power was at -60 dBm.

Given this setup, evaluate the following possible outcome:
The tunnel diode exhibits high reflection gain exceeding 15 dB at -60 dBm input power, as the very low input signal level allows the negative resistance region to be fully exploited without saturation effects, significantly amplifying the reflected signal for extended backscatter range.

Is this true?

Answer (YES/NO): YES